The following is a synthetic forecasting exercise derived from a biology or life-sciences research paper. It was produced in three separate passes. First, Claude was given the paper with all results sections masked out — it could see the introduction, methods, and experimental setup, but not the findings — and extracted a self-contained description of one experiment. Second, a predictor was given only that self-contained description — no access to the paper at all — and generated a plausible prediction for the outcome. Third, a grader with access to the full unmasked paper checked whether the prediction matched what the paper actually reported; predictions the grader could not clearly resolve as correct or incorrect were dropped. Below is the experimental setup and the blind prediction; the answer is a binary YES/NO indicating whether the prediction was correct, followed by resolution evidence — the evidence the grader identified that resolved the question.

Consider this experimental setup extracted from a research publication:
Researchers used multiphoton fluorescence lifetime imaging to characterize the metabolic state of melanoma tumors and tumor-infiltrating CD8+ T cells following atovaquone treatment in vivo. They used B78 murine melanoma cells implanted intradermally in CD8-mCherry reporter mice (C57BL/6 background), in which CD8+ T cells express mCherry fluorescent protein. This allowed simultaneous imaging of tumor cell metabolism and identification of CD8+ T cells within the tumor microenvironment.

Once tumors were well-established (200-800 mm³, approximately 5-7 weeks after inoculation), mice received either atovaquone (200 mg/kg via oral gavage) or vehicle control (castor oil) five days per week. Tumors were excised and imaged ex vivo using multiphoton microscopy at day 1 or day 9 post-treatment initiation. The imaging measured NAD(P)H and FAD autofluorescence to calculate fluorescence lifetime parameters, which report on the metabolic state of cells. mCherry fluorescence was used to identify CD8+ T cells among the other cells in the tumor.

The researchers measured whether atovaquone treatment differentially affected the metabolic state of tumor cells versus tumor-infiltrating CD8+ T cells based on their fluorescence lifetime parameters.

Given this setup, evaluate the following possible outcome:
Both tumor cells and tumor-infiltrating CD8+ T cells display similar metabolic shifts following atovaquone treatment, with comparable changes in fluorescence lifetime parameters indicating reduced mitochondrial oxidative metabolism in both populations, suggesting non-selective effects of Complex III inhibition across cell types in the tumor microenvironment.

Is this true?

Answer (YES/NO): NO